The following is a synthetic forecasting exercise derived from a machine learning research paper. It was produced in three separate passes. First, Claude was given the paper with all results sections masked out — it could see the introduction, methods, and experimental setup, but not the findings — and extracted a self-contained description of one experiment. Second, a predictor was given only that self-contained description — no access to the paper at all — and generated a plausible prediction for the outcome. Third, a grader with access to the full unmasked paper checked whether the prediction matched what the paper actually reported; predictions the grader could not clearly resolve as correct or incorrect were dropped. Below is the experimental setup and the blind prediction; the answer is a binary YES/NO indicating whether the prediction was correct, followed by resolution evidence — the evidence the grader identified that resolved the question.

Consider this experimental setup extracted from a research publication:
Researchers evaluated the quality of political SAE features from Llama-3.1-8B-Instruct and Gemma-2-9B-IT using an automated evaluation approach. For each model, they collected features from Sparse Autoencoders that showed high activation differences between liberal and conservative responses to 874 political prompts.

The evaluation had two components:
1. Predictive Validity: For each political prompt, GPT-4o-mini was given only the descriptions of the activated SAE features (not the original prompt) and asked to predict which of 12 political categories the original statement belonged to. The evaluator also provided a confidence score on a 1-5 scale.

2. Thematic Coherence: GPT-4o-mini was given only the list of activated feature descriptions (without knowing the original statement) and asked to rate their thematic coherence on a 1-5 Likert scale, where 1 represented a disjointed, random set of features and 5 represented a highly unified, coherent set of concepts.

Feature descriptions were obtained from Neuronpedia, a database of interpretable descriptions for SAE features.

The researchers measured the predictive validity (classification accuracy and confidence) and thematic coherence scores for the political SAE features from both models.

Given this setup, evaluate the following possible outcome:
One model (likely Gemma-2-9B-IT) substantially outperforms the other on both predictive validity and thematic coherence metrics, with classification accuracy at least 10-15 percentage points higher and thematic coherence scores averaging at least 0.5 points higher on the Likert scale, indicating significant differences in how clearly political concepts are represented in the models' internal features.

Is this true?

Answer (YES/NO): YES